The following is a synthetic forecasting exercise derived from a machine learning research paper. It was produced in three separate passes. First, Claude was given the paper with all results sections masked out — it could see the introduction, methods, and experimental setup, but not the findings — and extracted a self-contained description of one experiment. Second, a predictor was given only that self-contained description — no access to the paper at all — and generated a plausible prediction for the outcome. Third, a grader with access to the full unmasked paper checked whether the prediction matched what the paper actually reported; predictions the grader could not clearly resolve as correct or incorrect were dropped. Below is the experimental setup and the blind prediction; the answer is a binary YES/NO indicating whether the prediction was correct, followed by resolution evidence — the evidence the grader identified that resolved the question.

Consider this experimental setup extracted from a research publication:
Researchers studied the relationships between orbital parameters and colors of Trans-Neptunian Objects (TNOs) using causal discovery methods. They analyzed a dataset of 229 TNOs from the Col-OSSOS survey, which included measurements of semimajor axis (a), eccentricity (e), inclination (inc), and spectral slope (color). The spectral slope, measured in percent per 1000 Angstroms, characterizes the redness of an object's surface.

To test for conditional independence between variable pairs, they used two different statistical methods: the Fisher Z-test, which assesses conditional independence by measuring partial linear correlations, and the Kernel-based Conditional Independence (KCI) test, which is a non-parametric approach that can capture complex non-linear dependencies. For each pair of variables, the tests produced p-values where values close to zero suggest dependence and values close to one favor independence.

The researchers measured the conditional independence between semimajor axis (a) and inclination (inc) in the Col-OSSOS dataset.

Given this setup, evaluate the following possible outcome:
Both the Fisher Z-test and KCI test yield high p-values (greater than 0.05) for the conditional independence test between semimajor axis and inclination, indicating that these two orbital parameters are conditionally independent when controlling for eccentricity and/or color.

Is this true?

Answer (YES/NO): NO